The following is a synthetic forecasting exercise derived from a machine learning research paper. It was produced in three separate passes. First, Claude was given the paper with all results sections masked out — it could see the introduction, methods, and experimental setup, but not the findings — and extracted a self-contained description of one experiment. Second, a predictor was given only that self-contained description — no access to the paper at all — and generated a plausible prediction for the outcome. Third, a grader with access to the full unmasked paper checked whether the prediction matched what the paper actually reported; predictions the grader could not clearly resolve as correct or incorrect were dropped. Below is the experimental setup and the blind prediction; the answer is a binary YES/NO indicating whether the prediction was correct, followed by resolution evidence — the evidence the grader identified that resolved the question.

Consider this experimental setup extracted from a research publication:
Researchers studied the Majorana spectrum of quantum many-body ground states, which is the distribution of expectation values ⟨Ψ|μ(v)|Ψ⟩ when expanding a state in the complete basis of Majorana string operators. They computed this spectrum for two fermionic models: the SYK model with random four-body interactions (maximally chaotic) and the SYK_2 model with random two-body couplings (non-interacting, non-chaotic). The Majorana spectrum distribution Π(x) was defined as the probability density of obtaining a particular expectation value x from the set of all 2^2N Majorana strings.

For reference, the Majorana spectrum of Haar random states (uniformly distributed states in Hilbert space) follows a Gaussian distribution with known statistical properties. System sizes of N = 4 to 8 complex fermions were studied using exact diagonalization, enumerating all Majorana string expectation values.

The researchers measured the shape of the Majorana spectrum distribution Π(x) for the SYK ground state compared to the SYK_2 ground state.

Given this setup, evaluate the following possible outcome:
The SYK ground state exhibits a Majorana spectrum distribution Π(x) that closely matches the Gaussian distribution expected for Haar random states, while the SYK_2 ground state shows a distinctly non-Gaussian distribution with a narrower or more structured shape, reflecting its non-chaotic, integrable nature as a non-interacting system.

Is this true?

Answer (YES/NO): NO